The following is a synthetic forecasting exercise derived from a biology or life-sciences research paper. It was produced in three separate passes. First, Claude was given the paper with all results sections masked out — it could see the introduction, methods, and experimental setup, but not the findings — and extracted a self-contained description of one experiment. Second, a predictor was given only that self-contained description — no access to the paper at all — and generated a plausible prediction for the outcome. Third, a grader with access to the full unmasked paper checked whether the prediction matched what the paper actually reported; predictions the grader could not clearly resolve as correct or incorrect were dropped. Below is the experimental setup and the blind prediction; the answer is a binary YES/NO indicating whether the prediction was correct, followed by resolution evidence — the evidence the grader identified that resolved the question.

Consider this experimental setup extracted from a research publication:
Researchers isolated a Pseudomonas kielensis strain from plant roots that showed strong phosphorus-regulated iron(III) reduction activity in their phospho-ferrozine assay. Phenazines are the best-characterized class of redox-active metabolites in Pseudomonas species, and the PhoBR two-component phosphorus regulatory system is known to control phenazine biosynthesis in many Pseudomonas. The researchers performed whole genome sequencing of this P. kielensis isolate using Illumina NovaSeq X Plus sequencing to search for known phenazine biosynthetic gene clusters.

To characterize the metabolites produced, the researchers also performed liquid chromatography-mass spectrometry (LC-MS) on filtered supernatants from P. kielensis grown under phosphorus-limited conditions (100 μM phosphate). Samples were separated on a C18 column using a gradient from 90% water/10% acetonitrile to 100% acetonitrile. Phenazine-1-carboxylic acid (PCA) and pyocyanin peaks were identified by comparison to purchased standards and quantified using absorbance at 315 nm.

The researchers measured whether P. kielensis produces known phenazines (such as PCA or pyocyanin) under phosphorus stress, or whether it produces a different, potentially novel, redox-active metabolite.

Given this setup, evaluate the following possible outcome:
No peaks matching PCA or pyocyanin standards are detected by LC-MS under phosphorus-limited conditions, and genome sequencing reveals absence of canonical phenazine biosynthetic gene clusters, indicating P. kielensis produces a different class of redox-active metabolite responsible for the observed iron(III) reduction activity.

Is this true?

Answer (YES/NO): YES